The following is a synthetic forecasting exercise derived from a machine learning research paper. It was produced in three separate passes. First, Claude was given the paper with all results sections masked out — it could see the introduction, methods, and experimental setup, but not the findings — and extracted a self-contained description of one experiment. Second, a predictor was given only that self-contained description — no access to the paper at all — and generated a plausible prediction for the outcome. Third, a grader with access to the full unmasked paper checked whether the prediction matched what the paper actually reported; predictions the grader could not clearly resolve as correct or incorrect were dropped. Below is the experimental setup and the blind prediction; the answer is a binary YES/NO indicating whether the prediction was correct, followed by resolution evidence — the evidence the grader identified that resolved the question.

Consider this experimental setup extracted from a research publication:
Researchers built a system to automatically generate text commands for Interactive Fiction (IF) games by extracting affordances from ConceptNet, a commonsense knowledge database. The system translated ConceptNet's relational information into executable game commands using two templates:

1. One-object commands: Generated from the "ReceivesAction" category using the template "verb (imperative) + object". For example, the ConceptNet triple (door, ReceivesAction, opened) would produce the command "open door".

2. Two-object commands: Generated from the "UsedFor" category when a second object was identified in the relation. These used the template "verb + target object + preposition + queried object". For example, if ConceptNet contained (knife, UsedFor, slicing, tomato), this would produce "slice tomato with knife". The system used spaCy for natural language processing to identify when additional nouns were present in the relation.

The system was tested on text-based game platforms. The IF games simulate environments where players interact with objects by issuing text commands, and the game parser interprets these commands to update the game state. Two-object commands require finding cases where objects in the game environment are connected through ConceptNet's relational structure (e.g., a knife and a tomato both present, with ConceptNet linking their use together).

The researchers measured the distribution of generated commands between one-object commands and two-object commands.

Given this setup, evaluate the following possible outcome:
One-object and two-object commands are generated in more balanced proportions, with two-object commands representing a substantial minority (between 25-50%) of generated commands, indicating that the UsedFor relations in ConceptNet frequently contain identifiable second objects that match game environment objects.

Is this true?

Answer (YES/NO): NO